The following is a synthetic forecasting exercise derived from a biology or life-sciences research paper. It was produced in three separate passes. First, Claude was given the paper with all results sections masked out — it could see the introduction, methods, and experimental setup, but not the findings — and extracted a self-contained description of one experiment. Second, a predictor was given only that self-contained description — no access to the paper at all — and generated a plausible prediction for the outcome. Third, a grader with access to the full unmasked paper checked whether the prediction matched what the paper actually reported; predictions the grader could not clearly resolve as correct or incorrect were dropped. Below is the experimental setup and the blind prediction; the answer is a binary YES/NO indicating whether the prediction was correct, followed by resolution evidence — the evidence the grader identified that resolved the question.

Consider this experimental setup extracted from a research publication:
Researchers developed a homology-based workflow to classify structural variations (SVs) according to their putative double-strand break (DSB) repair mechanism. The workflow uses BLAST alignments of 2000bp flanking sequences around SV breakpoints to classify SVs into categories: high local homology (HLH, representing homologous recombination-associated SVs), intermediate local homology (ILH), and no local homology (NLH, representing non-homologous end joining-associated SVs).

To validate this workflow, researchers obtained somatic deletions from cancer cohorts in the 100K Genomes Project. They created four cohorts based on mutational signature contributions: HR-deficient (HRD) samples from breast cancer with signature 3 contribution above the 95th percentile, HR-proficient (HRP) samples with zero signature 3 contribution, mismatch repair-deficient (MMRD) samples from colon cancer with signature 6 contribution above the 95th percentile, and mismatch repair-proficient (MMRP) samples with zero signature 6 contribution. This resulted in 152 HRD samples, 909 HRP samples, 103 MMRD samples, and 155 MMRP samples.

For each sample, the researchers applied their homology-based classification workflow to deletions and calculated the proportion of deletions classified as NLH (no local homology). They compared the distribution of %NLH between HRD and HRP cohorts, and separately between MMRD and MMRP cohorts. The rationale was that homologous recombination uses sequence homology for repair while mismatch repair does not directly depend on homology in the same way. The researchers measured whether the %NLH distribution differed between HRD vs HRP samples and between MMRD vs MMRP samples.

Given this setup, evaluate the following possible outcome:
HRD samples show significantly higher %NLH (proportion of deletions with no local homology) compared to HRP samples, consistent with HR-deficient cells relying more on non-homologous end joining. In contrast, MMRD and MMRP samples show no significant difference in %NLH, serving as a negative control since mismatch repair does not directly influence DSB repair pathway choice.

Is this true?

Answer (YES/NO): NO